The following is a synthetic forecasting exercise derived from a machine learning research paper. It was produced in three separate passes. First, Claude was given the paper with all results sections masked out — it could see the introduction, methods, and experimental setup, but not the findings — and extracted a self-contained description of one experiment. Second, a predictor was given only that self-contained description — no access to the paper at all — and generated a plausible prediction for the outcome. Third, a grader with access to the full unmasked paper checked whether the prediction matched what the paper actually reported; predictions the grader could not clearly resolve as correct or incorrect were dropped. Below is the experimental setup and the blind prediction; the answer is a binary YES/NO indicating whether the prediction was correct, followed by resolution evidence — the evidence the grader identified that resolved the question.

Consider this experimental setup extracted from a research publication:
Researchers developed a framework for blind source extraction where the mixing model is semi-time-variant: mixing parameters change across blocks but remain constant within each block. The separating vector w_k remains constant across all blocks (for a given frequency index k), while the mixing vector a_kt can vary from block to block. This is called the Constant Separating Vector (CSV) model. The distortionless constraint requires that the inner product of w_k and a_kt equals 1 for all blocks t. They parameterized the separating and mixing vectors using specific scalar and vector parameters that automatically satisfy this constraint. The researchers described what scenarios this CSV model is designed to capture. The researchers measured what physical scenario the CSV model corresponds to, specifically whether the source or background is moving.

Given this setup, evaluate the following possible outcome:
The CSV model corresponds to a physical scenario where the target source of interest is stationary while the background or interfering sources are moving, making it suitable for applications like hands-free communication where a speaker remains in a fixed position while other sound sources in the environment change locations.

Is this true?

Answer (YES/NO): NO